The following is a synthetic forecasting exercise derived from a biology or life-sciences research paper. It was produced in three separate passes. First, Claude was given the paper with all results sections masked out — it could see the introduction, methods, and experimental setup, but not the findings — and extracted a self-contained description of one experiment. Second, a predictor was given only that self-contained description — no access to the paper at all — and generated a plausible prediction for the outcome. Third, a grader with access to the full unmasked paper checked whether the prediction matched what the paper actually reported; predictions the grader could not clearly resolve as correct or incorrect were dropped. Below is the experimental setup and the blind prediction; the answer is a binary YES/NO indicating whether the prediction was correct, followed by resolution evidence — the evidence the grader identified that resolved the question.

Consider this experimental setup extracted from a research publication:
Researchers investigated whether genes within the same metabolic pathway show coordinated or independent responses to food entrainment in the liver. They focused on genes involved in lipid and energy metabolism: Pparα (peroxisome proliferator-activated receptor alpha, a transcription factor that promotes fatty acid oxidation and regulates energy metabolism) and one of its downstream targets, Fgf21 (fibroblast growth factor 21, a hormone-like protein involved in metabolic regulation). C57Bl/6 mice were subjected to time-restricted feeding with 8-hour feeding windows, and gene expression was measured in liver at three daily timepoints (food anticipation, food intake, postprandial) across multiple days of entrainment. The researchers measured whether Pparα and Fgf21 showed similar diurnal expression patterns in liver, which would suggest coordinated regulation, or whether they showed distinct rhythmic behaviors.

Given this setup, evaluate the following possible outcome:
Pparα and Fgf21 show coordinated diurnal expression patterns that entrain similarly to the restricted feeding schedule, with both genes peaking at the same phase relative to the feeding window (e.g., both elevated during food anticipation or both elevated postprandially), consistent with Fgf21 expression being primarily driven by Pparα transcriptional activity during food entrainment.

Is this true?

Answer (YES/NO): NO